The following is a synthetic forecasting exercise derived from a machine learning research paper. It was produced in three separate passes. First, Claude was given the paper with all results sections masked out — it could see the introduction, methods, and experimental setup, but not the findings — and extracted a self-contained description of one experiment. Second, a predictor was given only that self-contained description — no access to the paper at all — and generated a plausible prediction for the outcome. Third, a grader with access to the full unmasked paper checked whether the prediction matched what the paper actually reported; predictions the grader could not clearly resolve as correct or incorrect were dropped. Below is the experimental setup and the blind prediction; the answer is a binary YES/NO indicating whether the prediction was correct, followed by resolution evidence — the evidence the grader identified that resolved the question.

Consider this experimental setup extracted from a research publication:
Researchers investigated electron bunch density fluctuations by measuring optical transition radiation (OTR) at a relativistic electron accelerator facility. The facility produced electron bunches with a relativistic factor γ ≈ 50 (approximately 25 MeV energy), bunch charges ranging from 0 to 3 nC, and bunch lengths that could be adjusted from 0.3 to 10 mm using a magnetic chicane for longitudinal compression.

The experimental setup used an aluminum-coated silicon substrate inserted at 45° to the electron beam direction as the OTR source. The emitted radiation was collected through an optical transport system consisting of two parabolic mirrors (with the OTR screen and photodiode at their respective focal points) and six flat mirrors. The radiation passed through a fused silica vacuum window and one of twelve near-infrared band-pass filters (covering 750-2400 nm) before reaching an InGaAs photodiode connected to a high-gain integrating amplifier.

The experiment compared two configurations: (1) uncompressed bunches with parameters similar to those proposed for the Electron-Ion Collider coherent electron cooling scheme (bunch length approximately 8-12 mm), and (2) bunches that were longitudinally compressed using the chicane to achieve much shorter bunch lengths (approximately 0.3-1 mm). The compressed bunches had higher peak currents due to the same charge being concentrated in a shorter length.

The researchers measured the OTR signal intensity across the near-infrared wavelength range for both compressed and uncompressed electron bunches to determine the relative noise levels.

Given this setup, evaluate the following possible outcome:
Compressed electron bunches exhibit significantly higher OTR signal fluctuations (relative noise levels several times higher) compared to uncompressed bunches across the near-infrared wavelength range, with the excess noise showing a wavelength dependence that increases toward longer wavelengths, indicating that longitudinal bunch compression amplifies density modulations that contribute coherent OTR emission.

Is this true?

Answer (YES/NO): YES